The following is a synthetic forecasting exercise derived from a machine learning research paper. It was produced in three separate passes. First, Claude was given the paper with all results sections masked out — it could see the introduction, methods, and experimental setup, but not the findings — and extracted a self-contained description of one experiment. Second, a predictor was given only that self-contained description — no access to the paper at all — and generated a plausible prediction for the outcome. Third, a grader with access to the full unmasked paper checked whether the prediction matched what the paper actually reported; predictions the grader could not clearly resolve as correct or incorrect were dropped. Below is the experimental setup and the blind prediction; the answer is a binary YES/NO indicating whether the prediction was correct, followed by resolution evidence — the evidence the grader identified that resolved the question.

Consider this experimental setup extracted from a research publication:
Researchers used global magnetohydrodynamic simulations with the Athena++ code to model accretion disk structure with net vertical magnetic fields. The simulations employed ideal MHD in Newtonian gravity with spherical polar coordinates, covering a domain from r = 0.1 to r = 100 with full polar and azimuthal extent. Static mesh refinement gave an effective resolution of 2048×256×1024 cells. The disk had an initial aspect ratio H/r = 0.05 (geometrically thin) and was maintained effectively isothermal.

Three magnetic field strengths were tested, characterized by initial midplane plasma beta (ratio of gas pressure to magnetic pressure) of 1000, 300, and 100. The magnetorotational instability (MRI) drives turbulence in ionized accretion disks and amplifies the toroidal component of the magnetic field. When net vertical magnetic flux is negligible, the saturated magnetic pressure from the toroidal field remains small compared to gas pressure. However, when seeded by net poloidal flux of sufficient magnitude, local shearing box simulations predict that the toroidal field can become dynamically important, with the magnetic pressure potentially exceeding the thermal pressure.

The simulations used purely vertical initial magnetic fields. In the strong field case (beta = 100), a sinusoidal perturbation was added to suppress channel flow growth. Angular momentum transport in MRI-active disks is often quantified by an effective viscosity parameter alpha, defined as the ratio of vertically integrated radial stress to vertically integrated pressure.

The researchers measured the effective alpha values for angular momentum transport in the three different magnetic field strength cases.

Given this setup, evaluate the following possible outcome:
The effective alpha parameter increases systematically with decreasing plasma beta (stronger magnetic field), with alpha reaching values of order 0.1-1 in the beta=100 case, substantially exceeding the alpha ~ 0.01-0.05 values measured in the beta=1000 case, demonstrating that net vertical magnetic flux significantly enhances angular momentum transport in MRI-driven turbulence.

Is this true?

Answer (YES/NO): NO